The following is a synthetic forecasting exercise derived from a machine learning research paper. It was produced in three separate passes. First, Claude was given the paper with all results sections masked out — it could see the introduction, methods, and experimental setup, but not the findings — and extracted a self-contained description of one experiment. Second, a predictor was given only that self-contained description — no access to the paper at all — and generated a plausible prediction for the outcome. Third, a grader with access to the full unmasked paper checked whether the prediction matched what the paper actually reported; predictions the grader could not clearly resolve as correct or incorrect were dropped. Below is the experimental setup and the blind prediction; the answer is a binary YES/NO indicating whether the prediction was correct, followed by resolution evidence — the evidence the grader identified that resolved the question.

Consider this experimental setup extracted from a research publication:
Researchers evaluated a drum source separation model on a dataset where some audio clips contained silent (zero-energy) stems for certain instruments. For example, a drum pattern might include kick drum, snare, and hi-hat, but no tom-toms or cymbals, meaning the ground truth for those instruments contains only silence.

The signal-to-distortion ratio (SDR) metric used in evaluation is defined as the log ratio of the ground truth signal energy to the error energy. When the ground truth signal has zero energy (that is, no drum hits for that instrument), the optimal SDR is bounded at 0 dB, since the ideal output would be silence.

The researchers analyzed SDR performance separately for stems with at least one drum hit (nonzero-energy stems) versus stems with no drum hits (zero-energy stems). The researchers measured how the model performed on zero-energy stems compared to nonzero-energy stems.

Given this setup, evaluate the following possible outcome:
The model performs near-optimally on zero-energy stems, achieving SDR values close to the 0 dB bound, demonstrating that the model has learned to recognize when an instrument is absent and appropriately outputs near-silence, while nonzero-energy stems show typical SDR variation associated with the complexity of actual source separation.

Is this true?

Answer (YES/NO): YES